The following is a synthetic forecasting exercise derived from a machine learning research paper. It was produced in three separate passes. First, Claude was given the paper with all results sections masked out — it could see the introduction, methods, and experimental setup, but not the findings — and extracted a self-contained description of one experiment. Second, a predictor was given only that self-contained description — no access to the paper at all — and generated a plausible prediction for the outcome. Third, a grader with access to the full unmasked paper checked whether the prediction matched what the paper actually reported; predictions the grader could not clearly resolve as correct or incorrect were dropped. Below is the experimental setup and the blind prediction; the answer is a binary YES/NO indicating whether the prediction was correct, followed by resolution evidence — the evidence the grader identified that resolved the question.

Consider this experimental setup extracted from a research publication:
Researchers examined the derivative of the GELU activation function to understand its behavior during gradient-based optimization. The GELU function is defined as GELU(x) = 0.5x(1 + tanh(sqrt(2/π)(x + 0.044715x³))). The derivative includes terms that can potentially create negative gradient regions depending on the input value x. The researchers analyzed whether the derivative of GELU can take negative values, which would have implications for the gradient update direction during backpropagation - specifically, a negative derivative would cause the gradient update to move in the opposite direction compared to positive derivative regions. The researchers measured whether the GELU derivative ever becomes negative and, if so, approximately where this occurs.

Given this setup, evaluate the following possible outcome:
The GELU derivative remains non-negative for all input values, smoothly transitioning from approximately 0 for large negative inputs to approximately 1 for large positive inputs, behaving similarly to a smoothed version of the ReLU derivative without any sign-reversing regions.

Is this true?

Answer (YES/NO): NO